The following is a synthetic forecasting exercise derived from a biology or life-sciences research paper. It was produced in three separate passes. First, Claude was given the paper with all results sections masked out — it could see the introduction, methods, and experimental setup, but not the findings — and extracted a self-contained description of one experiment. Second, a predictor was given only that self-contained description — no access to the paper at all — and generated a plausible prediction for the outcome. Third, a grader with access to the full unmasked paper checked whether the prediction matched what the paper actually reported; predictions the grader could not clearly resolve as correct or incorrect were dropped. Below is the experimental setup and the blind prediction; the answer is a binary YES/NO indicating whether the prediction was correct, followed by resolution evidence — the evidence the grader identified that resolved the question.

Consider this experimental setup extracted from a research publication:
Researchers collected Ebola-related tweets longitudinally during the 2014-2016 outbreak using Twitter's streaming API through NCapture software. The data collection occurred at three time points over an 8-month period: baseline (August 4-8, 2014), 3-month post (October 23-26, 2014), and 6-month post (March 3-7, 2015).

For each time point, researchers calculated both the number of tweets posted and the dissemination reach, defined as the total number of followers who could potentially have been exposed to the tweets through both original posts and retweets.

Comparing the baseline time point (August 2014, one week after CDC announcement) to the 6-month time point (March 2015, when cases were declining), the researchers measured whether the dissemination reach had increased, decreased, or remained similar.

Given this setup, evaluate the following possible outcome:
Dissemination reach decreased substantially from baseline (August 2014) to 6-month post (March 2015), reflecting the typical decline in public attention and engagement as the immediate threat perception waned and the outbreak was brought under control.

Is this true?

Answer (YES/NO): NO